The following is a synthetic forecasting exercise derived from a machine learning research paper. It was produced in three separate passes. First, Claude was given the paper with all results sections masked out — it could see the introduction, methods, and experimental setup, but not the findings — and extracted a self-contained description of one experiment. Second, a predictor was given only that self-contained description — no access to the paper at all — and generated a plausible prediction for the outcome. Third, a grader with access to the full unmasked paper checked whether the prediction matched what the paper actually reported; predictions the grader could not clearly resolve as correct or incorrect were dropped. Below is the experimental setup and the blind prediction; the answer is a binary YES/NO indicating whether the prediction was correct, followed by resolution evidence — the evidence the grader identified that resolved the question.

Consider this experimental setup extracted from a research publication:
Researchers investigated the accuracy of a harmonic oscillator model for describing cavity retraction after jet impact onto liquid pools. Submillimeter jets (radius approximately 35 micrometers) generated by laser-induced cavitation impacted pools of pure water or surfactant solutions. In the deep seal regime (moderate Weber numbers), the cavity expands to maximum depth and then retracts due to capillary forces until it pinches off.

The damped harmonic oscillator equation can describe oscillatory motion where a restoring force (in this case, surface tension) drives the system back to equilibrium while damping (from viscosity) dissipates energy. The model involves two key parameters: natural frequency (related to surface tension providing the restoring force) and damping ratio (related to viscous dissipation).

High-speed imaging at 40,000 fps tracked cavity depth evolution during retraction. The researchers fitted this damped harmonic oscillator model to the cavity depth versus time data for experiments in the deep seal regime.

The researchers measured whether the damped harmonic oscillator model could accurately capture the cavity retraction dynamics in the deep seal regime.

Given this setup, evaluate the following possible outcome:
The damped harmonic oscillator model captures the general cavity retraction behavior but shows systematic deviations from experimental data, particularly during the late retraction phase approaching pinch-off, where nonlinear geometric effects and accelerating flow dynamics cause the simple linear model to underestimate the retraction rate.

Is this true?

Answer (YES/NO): NO